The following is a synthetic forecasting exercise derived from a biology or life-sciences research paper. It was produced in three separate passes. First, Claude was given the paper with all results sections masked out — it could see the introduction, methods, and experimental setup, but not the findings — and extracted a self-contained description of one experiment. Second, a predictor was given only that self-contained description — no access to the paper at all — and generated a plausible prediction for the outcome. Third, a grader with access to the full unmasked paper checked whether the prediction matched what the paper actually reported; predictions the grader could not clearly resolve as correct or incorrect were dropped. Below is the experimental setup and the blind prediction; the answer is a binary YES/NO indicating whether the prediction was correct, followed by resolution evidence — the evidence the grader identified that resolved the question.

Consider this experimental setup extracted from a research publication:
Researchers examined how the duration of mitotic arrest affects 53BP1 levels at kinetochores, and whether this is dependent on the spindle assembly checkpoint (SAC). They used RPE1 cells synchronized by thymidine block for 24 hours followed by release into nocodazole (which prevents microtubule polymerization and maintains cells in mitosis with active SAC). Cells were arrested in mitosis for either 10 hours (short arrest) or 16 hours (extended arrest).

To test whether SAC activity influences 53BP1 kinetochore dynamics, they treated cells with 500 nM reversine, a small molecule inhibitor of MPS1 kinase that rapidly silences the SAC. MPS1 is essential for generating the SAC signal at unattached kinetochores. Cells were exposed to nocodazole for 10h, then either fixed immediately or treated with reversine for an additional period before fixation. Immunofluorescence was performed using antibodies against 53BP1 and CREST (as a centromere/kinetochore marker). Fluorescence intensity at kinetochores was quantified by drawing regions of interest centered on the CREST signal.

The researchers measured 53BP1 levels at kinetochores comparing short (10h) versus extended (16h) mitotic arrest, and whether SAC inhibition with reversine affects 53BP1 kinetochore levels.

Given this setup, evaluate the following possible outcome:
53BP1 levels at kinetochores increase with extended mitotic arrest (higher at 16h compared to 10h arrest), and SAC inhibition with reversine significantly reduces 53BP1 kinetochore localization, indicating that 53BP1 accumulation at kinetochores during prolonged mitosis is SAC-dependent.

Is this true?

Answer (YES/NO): NO